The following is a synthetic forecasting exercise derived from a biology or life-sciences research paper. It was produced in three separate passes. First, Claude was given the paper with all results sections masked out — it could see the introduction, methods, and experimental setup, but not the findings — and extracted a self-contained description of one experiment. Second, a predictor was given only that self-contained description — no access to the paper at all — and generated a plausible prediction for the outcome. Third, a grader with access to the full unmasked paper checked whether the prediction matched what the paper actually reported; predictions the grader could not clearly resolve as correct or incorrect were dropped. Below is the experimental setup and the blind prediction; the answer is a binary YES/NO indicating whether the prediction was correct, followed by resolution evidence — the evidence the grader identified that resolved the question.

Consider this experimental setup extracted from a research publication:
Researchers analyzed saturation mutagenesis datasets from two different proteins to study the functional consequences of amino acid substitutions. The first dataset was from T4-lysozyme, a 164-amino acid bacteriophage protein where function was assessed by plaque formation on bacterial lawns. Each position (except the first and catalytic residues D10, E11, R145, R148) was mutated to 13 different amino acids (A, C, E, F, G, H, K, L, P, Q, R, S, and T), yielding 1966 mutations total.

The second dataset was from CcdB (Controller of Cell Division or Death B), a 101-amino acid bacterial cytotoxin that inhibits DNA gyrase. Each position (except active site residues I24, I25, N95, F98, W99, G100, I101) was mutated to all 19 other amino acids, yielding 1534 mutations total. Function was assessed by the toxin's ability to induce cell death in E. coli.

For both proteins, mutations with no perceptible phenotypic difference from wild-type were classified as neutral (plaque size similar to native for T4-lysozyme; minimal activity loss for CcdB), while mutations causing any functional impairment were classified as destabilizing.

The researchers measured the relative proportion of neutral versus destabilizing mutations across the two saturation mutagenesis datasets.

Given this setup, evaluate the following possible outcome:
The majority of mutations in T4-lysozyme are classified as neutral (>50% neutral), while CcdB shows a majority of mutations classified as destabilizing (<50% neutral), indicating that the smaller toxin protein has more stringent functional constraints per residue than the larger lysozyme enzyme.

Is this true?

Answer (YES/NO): NO